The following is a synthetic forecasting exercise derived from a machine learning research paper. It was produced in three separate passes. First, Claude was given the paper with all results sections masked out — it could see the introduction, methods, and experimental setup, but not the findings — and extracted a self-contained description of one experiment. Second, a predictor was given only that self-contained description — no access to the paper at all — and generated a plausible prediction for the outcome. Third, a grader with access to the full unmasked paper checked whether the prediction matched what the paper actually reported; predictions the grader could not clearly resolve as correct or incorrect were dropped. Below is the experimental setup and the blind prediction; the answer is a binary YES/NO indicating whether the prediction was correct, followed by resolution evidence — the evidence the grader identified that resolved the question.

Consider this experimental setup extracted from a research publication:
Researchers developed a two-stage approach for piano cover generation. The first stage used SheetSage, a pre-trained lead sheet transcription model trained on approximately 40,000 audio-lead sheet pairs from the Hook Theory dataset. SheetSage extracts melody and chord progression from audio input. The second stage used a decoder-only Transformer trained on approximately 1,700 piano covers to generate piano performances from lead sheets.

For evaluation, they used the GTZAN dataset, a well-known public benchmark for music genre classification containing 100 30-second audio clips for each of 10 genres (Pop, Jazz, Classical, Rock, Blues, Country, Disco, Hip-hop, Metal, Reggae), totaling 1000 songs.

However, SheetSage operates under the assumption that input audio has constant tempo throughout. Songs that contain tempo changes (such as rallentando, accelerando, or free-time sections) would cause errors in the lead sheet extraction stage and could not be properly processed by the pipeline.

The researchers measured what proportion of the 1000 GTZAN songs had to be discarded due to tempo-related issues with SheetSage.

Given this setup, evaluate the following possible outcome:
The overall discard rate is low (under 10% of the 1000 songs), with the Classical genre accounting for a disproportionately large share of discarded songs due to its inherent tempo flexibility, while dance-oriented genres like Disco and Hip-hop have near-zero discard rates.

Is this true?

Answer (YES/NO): NO